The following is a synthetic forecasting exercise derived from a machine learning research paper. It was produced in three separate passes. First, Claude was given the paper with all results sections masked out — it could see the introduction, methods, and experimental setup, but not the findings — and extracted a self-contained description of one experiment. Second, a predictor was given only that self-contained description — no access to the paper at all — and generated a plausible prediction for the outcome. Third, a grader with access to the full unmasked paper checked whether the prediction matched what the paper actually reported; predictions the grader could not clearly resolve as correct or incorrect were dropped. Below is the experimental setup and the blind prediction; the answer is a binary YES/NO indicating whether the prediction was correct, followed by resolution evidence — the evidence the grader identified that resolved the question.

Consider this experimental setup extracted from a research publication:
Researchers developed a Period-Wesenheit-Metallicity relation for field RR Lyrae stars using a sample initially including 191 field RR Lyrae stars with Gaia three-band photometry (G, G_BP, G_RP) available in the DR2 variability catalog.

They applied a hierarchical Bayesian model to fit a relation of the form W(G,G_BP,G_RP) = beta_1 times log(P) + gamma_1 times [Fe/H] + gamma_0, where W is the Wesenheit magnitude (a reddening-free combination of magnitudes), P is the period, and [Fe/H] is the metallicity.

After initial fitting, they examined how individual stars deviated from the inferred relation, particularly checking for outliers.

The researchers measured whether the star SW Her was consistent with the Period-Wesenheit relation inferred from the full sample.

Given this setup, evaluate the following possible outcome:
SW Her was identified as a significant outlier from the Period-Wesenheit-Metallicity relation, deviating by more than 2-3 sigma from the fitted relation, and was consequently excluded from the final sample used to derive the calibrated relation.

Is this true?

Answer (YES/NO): YES